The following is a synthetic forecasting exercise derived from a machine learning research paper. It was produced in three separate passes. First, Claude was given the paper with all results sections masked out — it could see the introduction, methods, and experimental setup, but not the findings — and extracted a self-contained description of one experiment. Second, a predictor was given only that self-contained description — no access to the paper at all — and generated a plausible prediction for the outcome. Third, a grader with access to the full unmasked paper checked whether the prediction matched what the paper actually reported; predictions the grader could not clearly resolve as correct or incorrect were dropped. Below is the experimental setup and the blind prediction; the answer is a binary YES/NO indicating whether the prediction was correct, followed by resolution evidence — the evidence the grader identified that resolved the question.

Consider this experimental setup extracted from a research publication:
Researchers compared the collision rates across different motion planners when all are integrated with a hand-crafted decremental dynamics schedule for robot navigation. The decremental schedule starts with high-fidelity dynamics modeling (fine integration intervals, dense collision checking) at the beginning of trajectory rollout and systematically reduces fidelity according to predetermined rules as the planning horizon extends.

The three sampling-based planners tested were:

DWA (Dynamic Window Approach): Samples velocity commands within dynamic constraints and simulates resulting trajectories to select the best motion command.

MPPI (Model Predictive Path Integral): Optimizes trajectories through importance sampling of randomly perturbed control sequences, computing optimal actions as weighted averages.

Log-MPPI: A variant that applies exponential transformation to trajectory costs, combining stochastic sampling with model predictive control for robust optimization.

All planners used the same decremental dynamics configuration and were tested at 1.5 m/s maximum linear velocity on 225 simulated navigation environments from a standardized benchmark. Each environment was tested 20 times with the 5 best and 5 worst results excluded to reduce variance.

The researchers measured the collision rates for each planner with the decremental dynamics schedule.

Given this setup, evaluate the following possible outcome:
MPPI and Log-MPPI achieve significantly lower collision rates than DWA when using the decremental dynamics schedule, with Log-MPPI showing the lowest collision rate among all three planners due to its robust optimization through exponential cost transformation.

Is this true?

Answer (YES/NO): NO